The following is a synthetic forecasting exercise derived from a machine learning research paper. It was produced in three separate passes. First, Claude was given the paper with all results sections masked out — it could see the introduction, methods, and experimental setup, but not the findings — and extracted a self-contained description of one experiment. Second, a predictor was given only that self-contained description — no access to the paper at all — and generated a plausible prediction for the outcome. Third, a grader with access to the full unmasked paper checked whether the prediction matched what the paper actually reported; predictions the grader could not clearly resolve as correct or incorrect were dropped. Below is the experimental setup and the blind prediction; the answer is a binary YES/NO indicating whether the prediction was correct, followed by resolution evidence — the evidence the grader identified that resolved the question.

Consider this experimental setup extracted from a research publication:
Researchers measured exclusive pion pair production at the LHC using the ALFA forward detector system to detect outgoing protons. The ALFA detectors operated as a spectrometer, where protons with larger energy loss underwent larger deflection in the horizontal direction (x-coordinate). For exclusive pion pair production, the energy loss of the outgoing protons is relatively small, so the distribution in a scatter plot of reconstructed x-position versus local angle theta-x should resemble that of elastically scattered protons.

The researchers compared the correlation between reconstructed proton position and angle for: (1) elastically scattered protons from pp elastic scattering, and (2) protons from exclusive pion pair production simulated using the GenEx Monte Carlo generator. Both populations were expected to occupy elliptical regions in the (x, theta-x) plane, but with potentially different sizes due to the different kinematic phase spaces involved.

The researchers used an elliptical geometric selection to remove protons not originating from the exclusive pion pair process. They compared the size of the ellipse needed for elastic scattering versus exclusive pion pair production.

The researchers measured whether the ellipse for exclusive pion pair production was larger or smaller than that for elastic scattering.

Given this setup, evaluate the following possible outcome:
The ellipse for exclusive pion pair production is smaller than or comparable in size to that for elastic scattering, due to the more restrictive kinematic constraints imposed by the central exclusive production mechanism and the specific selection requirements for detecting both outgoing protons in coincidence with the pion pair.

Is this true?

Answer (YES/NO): NO